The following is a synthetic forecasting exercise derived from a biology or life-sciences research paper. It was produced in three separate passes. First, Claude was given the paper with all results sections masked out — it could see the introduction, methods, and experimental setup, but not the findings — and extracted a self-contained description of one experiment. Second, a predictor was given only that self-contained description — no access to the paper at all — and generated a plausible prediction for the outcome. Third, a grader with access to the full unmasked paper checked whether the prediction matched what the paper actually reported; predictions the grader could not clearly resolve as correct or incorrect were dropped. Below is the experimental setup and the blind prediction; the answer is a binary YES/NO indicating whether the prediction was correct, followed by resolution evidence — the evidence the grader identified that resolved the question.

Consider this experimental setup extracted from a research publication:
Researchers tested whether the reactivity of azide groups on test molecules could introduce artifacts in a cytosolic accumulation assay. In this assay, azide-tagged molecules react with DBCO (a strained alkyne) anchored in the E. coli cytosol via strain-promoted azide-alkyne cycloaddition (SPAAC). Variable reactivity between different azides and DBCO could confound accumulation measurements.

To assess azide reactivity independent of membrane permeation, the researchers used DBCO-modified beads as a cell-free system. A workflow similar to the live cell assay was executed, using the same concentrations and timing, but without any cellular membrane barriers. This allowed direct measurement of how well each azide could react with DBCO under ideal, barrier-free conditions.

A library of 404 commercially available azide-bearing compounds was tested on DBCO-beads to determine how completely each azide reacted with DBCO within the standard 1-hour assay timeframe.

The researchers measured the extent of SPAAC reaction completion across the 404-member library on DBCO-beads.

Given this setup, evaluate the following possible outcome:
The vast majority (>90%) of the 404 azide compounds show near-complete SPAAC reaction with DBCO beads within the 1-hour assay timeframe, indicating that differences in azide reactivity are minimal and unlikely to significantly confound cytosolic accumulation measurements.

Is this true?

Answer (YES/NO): NO